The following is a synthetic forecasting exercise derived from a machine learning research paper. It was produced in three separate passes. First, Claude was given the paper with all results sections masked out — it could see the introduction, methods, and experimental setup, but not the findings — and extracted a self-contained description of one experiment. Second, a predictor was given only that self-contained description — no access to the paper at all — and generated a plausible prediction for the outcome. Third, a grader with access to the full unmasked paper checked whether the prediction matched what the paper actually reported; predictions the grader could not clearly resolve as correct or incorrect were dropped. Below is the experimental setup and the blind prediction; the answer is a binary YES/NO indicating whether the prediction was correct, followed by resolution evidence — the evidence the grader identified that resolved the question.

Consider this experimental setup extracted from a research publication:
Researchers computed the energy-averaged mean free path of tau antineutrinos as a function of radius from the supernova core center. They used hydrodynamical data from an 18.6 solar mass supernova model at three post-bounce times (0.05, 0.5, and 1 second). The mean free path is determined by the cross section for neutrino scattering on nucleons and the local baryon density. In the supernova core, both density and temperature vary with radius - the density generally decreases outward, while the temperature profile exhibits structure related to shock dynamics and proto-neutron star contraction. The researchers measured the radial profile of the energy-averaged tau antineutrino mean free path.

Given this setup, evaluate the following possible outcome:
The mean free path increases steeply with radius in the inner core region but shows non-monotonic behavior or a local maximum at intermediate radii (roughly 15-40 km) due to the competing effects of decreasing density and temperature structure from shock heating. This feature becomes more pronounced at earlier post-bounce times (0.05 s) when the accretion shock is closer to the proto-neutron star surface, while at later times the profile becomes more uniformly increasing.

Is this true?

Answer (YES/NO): NO